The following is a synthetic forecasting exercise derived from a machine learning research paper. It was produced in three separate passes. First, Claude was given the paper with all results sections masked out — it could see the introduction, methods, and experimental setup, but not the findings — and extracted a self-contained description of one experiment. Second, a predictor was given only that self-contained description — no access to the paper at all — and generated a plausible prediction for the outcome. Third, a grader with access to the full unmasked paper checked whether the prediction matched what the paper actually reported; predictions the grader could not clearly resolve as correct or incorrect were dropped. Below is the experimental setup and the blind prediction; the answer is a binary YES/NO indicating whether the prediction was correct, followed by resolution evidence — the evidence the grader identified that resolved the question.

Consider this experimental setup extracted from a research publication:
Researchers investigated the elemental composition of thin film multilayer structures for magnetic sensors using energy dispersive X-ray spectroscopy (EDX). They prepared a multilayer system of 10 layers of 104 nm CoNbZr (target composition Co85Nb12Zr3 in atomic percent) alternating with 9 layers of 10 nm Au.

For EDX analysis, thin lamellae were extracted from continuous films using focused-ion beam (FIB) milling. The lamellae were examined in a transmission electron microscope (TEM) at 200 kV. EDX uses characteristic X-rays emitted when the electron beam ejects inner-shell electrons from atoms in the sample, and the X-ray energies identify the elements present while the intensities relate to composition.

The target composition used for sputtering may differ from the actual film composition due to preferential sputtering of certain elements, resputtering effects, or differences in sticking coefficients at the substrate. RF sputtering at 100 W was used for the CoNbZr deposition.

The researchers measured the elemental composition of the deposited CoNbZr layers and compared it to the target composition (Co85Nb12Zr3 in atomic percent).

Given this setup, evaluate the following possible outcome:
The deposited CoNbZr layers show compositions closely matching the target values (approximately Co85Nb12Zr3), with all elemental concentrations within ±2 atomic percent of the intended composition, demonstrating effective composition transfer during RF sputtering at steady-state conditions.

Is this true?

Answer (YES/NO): NO